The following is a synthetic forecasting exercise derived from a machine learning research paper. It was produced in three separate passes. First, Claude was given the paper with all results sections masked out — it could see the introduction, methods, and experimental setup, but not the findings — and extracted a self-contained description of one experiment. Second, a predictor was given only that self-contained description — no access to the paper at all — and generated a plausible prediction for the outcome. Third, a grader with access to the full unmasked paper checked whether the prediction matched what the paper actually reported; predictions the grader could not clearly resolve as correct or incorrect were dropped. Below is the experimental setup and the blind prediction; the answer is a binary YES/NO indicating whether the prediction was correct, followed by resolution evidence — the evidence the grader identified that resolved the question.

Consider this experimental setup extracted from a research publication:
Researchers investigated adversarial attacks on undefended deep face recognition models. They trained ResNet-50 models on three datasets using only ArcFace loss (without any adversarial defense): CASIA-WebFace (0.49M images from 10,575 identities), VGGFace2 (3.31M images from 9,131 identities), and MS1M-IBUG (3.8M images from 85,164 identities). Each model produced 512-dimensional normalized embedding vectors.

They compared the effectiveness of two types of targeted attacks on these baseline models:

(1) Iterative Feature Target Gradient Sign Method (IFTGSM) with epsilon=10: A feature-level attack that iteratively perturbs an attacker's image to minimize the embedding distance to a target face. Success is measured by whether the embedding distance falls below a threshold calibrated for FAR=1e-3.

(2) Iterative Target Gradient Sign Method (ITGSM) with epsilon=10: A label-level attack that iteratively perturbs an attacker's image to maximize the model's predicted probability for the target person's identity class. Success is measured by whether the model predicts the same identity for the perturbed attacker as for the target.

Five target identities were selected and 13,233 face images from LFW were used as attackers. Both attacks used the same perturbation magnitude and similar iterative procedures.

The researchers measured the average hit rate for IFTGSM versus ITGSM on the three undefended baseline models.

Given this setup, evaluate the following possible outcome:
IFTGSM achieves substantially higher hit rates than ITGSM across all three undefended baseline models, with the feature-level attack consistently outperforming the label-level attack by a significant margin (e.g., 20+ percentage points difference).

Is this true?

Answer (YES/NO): NO